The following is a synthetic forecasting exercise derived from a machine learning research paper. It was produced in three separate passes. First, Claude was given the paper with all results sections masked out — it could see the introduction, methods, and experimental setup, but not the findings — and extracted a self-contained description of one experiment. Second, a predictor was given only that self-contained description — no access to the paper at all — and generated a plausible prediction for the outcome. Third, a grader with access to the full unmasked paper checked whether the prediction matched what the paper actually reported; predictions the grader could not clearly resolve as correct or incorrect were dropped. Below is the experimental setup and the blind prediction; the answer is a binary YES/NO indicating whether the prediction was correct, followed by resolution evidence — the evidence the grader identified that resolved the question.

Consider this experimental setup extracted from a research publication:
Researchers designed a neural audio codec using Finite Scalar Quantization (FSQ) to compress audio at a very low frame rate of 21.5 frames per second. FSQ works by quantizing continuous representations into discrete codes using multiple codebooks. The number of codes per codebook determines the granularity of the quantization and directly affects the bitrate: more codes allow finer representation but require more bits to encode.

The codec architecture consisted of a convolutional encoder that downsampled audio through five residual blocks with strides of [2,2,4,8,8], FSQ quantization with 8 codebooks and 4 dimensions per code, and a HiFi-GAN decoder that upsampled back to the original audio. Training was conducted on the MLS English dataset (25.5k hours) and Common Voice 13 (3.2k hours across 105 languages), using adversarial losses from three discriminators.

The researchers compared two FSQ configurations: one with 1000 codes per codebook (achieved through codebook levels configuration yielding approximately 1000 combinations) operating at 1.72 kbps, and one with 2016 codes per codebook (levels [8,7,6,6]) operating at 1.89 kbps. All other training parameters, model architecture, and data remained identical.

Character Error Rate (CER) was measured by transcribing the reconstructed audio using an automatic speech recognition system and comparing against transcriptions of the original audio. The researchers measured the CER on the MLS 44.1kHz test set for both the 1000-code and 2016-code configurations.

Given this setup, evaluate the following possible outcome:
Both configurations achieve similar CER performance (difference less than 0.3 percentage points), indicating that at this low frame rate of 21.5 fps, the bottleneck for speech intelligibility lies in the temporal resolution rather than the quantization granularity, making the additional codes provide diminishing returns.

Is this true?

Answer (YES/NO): NO